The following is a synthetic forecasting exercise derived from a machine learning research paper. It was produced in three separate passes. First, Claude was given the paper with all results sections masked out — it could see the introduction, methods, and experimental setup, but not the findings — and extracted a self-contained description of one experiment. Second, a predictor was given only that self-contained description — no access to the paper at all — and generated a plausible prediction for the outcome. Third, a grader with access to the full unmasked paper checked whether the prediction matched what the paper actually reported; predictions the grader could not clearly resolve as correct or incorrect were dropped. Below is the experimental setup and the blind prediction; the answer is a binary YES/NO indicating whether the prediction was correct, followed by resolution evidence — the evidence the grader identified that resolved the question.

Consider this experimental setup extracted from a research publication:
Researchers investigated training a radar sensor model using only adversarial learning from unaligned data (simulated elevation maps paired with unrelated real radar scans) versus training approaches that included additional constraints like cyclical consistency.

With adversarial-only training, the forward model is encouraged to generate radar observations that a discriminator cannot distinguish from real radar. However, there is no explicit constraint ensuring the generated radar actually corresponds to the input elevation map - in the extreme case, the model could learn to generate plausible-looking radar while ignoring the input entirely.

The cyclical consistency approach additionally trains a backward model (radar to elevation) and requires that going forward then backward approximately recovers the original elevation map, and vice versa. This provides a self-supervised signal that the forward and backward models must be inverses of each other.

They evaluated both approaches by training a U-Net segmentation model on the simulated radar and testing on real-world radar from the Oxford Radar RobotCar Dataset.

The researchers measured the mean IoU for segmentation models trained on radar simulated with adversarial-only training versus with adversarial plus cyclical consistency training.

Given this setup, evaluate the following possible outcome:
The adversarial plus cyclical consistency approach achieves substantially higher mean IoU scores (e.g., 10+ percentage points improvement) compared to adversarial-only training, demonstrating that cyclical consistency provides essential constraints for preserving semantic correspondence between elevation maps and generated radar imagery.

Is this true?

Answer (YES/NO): YES